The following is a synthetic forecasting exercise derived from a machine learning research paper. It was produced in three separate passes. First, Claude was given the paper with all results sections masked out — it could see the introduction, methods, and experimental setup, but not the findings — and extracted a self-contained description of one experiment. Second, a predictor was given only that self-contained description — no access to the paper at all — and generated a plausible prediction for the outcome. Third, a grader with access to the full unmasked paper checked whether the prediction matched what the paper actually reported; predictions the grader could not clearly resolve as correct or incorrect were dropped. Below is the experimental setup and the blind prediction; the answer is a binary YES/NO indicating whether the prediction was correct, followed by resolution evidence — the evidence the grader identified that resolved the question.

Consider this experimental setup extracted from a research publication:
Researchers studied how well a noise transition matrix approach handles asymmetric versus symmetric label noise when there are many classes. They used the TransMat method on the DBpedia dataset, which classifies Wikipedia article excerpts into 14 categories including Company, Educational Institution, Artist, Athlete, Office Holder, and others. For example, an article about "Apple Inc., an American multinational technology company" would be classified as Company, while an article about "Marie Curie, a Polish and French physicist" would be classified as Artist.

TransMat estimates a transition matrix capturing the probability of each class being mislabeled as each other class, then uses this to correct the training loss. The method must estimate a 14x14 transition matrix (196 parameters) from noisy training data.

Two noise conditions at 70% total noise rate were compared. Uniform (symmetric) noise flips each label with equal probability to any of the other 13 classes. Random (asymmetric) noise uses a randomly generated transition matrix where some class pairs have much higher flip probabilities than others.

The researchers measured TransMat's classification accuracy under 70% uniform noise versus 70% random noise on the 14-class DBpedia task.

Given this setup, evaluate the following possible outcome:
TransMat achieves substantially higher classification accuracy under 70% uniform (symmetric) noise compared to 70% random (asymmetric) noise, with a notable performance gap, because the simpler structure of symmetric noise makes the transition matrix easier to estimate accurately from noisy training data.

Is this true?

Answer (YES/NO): YES